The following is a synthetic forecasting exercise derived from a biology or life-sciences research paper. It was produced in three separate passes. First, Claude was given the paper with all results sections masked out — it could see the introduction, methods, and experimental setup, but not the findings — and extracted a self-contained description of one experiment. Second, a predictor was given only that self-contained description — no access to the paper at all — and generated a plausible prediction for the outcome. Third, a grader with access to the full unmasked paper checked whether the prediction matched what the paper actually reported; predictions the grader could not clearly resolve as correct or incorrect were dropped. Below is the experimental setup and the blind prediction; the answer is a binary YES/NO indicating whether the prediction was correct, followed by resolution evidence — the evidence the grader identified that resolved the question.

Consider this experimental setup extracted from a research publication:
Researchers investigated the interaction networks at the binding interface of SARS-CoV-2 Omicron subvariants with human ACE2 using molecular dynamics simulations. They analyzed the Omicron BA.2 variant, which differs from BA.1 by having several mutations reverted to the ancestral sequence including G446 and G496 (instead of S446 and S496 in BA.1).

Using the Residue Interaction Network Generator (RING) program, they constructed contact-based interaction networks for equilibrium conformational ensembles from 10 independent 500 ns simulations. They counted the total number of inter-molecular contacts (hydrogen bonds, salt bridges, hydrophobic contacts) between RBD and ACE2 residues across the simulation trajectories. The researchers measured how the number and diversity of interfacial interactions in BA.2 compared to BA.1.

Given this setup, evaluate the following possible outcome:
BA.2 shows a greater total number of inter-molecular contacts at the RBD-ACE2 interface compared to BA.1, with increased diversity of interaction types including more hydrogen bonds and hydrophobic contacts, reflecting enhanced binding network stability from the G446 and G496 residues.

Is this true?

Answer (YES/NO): NO